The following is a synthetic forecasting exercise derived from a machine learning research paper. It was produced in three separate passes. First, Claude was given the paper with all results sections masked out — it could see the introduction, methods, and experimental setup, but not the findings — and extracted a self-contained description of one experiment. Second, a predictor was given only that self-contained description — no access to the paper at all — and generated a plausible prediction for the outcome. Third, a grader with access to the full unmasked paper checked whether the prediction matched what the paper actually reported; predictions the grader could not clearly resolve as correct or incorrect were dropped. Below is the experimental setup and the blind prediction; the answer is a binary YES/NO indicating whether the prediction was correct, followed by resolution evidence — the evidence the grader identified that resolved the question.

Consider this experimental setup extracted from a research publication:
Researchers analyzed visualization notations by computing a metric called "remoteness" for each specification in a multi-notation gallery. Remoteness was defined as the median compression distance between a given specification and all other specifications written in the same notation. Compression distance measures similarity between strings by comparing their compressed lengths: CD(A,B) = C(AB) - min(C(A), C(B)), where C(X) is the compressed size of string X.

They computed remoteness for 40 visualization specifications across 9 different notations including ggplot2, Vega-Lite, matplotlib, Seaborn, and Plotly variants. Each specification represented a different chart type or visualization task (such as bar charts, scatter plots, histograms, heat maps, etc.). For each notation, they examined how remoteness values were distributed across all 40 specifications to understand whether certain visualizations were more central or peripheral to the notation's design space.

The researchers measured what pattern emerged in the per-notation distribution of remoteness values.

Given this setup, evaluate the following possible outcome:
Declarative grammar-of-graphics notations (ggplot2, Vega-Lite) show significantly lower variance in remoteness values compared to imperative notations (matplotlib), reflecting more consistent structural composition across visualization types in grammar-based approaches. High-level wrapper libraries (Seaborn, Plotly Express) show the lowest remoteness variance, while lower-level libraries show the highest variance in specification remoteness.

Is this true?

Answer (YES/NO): NO